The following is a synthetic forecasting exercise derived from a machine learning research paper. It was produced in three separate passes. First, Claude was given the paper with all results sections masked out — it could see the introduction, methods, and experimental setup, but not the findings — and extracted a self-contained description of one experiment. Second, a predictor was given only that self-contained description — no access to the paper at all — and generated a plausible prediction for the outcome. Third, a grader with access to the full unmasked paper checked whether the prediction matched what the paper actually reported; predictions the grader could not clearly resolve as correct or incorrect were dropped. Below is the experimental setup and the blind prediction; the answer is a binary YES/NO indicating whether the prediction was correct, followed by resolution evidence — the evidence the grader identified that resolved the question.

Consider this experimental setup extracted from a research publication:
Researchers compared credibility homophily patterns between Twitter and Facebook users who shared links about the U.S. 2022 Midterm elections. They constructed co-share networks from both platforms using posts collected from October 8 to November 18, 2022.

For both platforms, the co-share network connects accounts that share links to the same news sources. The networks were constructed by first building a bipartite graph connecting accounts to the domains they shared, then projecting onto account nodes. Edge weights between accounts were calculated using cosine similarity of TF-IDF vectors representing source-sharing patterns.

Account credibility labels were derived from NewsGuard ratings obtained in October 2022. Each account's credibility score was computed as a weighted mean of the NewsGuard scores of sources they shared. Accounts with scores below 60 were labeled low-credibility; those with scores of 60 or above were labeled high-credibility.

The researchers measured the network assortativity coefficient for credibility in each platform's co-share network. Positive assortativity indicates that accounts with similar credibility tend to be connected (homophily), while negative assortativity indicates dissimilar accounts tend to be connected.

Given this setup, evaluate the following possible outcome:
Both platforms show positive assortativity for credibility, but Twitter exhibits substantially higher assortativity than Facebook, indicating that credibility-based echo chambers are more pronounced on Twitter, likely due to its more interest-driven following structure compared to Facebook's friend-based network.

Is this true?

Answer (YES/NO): NO